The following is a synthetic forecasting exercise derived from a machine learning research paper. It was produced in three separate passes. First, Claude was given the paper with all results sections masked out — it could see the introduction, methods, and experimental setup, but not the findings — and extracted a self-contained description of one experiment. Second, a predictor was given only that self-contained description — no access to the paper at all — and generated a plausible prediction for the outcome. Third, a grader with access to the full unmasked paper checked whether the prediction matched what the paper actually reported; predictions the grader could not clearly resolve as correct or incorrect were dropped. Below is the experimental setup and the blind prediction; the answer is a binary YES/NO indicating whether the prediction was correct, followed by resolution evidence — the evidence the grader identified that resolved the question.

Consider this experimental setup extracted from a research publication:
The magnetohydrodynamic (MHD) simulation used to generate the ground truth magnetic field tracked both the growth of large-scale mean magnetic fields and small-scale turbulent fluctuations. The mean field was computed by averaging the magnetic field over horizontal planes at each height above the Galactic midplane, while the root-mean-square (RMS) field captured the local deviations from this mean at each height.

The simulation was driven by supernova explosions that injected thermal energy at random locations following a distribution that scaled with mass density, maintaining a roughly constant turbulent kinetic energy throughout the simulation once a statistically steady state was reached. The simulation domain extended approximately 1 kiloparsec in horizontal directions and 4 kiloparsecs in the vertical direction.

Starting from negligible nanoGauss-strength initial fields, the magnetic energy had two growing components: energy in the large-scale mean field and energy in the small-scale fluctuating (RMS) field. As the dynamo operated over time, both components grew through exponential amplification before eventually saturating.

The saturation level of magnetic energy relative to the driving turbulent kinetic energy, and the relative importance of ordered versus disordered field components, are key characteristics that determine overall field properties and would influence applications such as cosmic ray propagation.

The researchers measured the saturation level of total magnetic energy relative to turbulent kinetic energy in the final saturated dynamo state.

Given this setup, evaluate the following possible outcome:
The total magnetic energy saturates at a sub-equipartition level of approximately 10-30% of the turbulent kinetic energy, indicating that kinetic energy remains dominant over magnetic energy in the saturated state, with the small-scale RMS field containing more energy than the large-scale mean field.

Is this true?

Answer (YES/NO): NO